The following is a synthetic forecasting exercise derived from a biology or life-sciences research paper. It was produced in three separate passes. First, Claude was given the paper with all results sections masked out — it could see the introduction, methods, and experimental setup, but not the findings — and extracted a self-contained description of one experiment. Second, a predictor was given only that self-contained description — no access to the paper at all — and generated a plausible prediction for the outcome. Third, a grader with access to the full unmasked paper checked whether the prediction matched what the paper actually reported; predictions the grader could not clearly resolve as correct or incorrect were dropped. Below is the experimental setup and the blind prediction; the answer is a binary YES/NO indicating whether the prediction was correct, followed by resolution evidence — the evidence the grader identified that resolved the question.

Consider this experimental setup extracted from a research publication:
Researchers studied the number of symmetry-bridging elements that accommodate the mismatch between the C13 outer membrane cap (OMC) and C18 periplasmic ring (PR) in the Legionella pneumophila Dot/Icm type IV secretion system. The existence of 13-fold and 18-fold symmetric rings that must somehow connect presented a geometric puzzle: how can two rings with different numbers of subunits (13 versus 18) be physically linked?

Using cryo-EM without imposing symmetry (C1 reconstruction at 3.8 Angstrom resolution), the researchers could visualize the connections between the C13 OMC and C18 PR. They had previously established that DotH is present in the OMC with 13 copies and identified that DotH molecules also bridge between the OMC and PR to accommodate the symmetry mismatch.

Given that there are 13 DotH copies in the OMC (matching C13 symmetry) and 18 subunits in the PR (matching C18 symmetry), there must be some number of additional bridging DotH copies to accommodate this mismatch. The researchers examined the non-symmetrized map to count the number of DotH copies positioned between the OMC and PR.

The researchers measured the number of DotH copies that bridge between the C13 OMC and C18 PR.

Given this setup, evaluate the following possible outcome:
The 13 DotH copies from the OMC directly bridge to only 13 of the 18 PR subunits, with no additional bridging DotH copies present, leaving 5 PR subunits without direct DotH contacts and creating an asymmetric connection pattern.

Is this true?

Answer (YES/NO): NO